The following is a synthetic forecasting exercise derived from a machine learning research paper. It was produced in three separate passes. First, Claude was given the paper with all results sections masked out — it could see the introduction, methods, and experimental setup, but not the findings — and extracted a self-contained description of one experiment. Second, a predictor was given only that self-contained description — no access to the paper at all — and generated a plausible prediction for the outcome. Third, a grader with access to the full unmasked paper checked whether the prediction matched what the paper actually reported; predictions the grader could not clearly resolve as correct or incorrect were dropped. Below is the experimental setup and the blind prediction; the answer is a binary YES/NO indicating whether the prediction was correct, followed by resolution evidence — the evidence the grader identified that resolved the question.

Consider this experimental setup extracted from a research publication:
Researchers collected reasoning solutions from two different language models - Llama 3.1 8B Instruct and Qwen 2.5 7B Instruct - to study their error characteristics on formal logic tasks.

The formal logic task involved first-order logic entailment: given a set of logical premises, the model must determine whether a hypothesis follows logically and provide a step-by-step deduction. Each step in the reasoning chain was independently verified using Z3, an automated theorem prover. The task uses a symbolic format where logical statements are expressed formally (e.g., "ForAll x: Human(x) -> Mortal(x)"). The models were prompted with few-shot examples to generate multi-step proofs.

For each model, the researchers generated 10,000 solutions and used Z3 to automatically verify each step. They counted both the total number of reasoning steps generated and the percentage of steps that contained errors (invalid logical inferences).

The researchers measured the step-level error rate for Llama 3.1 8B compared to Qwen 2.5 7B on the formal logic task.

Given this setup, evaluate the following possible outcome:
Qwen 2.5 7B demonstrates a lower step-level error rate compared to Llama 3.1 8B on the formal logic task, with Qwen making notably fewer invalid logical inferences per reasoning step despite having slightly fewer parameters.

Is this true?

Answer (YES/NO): YES